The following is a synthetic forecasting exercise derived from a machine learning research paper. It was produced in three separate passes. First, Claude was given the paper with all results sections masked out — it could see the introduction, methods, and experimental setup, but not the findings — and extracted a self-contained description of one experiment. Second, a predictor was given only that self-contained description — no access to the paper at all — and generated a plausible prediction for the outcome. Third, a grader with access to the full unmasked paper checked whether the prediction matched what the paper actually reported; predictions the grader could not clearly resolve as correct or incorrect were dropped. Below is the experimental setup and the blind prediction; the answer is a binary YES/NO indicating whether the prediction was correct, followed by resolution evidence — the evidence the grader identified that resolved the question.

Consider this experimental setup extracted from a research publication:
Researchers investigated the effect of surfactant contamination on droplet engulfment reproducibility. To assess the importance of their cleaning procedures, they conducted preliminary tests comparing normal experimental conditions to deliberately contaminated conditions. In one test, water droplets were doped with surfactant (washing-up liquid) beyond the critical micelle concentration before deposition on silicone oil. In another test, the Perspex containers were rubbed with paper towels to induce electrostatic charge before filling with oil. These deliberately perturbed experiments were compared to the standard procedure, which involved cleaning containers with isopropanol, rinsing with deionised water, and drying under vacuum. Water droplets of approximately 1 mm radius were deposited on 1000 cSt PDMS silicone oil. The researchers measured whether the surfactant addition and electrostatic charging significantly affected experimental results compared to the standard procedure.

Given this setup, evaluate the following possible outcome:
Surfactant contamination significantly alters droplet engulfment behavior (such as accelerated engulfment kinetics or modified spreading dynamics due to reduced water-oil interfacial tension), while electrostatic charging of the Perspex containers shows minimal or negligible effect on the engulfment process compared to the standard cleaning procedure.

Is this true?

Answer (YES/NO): NO